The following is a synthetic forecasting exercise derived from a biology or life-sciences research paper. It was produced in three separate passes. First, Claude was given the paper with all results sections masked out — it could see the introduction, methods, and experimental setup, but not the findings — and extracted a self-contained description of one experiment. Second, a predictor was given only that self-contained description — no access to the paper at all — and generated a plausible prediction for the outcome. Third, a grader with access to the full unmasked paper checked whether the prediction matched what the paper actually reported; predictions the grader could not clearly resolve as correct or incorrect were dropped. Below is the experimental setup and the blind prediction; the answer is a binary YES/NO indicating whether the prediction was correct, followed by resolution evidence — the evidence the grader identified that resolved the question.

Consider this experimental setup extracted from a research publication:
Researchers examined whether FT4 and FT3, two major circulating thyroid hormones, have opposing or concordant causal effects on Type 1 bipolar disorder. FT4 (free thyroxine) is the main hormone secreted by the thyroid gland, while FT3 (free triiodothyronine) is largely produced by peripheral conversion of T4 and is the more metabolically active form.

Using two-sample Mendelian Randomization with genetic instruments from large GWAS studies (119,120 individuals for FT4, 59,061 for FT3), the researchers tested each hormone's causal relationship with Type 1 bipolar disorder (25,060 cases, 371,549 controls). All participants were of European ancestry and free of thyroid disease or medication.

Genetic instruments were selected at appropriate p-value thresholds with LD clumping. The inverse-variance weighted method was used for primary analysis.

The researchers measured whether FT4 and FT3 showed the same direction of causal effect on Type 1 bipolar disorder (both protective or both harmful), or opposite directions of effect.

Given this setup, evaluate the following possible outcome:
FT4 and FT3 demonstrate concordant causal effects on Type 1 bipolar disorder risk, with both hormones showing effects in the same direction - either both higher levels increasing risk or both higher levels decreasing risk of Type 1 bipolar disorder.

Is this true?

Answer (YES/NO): NO